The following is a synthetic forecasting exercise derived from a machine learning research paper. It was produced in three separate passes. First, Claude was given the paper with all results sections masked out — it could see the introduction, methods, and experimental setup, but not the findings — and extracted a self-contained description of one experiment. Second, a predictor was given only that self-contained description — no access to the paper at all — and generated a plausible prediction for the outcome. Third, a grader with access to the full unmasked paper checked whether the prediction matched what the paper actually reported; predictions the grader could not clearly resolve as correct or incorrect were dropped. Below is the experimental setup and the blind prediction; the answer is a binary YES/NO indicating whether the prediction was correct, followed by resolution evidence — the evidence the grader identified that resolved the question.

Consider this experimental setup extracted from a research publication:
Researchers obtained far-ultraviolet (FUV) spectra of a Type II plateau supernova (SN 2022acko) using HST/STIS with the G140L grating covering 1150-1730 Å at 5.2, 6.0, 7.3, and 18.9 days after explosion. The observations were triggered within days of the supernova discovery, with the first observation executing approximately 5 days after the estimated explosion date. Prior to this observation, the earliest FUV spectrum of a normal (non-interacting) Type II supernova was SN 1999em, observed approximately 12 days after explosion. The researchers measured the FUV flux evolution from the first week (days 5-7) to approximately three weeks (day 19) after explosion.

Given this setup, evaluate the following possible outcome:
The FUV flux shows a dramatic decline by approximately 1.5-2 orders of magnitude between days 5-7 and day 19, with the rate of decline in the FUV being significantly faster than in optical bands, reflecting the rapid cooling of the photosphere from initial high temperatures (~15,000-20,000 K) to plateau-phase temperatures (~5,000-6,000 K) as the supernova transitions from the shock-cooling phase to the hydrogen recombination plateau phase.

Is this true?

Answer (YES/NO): NO